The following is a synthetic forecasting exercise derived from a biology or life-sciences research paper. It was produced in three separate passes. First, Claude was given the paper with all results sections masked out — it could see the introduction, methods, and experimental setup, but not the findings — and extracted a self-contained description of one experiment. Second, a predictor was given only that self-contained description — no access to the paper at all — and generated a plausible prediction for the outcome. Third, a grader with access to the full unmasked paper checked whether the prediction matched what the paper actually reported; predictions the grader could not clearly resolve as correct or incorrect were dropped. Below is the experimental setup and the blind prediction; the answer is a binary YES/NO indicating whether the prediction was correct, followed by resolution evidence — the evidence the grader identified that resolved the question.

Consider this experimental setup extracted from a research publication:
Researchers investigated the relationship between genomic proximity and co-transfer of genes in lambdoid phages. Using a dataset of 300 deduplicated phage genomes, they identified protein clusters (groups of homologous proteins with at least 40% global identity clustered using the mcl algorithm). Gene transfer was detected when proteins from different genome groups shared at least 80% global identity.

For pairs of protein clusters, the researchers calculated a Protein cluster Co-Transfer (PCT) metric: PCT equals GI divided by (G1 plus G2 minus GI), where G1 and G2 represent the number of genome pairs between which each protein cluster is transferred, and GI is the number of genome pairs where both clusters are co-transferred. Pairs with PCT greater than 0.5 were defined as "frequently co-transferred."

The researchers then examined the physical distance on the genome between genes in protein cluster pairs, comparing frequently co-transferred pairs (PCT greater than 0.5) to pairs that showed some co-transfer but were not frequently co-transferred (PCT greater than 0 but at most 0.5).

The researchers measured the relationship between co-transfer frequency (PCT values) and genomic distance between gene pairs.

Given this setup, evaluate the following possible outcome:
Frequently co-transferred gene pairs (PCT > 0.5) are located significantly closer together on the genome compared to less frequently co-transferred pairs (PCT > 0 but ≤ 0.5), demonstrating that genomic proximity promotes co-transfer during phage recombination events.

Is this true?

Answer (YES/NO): YES